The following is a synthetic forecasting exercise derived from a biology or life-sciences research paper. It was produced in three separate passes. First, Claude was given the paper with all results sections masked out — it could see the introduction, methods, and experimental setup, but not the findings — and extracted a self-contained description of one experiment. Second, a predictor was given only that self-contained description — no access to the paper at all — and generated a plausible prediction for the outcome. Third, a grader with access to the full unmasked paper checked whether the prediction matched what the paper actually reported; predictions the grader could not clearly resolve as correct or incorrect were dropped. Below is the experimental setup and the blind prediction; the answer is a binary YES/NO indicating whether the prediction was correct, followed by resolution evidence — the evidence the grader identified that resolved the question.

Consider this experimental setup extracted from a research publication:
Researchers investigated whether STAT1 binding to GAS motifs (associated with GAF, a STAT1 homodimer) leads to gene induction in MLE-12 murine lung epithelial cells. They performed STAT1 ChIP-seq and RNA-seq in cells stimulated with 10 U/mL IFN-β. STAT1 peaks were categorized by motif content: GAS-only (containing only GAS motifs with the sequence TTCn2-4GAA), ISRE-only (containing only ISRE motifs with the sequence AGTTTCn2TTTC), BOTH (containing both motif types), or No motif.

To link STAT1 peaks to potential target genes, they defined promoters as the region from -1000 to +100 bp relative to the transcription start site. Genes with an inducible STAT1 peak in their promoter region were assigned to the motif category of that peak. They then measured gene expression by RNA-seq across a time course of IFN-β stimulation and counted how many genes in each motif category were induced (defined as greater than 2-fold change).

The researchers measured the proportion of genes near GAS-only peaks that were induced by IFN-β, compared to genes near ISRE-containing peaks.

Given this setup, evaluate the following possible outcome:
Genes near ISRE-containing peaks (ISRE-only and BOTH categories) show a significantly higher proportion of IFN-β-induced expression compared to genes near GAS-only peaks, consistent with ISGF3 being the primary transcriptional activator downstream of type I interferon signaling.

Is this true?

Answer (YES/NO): YES